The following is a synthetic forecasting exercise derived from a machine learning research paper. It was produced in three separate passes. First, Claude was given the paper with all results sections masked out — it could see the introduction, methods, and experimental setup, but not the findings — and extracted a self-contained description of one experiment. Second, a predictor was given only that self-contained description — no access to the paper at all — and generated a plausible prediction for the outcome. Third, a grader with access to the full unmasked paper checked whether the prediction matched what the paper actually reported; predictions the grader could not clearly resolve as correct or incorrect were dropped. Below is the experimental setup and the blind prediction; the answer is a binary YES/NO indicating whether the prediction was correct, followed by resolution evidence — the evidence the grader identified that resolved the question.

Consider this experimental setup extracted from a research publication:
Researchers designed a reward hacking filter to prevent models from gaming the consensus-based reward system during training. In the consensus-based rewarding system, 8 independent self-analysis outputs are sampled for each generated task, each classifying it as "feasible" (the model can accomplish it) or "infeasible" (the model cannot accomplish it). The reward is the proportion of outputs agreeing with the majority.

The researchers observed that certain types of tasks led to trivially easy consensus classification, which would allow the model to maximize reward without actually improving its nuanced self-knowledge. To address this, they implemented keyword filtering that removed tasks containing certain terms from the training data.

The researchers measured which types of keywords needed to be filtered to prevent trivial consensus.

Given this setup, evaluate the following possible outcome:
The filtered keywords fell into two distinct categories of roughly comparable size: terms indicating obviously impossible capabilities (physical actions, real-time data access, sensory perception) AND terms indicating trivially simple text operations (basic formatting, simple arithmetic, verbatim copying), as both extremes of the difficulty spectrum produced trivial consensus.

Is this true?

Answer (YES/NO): NO